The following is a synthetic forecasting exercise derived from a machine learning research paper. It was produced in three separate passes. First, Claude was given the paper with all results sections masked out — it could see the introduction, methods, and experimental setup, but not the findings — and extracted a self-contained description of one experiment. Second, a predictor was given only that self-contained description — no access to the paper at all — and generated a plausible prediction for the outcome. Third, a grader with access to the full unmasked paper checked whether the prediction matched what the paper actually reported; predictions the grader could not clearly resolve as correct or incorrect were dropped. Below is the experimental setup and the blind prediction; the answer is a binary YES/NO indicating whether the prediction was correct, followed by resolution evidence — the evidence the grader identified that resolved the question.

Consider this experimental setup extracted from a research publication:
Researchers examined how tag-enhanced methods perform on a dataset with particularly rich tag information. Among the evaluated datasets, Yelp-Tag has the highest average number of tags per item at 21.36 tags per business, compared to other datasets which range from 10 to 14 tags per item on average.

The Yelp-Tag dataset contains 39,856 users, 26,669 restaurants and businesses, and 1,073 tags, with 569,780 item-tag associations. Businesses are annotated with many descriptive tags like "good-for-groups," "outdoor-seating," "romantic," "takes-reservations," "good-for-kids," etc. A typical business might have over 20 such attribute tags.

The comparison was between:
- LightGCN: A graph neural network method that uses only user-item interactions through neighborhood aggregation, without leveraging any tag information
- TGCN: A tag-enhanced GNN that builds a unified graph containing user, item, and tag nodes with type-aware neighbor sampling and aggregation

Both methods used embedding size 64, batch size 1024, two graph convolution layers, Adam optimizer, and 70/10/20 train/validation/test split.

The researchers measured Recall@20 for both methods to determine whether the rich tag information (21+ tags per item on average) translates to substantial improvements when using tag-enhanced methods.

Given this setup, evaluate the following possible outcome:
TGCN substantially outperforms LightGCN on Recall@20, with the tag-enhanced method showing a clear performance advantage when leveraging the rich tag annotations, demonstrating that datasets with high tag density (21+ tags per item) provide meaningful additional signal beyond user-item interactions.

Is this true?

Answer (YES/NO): NO